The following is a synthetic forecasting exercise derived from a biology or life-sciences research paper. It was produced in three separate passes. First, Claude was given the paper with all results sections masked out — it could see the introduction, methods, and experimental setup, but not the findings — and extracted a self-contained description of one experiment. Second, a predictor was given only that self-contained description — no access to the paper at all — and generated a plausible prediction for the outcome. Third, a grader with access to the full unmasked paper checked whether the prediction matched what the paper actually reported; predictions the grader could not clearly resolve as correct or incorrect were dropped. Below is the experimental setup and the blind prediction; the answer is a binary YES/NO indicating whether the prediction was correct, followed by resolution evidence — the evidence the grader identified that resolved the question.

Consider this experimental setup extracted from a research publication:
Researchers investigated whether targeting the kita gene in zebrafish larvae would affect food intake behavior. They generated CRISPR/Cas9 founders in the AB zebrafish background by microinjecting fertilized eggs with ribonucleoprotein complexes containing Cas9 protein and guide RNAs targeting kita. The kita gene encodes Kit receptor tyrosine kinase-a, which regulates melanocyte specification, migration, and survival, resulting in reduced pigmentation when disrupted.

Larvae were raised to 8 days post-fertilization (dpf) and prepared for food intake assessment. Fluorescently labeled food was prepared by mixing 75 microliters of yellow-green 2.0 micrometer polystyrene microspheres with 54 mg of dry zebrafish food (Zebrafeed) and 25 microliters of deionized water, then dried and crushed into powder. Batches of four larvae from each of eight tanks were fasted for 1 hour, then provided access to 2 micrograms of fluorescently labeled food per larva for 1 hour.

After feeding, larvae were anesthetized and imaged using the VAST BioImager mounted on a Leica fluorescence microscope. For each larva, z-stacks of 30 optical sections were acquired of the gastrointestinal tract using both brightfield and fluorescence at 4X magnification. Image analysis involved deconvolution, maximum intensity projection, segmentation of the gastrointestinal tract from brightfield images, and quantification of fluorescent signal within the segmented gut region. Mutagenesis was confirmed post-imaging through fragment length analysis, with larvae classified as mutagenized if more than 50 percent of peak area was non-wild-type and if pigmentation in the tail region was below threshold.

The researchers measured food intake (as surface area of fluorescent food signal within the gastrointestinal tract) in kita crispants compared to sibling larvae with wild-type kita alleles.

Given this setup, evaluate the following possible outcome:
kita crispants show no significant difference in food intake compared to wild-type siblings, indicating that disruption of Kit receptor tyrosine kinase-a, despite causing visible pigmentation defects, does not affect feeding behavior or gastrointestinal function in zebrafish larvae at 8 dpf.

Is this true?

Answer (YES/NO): YES